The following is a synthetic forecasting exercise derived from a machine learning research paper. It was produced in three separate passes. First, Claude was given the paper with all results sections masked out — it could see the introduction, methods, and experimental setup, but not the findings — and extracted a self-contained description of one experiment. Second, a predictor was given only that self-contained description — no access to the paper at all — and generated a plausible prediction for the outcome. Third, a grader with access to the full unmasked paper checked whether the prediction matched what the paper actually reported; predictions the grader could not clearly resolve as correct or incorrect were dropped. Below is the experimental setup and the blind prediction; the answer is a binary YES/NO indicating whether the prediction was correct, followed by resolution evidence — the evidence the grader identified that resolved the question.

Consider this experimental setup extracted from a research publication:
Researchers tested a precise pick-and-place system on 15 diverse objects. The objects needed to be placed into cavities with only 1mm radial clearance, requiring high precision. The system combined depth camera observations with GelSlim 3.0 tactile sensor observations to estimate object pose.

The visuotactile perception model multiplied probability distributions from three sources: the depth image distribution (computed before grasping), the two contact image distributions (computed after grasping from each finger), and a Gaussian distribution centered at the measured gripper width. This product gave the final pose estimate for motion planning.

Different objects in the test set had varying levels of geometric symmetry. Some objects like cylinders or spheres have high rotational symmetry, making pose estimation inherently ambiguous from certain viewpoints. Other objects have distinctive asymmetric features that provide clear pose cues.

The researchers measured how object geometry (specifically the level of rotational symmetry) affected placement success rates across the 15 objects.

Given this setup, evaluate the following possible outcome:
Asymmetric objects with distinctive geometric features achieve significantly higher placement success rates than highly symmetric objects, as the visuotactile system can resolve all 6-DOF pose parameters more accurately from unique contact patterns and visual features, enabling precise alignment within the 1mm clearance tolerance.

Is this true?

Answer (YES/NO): NO